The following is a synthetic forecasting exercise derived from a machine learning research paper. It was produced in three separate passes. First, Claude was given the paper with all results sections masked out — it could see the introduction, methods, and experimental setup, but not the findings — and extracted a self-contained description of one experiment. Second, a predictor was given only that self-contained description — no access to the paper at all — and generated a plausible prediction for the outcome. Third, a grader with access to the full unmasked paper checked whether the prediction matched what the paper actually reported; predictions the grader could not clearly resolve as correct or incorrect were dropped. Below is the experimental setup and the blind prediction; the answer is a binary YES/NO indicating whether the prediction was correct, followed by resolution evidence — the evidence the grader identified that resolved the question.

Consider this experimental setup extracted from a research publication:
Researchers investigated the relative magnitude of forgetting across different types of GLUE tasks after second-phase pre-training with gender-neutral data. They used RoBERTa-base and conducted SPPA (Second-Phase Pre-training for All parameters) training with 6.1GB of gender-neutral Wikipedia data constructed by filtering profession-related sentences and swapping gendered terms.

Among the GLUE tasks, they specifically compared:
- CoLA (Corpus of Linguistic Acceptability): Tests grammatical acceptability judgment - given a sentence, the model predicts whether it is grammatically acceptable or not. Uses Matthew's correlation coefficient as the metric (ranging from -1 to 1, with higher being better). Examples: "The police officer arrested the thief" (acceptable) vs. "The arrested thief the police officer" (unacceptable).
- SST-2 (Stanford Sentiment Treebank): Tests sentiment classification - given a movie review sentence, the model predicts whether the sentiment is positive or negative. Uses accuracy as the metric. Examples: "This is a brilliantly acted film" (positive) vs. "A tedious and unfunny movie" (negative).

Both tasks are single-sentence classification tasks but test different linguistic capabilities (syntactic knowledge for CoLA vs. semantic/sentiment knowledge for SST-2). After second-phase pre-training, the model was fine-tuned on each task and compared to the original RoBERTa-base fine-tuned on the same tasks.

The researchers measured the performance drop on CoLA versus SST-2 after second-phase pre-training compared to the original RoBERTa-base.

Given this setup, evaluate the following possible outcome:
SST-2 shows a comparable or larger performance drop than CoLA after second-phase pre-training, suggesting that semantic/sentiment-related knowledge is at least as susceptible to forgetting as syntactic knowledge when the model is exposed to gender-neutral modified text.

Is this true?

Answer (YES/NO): NO